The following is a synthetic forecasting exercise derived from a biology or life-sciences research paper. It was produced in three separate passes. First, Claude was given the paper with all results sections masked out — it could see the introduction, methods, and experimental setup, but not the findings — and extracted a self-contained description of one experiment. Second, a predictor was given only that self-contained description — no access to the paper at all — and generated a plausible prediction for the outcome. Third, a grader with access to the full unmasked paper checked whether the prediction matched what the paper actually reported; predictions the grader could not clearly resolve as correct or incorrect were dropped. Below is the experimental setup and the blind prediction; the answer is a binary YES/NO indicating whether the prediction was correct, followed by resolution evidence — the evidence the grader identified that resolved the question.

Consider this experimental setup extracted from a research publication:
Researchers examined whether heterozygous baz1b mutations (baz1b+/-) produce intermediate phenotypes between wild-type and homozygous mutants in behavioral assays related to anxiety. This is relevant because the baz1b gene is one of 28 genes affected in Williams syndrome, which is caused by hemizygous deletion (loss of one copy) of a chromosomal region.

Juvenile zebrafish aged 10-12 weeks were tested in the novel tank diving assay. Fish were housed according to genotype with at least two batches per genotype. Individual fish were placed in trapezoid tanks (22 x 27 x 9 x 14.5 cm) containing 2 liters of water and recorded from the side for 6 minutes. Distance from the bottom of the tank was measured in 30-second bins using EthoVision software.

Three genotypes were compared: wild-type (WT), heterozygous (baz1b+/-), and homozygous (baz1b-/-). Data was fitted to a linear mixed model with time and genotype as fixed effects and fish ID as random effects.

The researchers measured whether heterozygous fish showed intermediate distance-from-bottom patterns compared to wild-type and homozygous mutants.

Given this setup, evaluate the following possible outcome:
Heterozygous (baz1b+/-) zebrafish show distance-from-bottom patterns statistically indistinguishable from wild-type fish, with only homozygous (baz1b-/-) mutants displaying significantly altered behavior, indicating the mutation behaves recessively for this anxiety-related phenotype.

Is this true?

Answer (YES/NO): NO